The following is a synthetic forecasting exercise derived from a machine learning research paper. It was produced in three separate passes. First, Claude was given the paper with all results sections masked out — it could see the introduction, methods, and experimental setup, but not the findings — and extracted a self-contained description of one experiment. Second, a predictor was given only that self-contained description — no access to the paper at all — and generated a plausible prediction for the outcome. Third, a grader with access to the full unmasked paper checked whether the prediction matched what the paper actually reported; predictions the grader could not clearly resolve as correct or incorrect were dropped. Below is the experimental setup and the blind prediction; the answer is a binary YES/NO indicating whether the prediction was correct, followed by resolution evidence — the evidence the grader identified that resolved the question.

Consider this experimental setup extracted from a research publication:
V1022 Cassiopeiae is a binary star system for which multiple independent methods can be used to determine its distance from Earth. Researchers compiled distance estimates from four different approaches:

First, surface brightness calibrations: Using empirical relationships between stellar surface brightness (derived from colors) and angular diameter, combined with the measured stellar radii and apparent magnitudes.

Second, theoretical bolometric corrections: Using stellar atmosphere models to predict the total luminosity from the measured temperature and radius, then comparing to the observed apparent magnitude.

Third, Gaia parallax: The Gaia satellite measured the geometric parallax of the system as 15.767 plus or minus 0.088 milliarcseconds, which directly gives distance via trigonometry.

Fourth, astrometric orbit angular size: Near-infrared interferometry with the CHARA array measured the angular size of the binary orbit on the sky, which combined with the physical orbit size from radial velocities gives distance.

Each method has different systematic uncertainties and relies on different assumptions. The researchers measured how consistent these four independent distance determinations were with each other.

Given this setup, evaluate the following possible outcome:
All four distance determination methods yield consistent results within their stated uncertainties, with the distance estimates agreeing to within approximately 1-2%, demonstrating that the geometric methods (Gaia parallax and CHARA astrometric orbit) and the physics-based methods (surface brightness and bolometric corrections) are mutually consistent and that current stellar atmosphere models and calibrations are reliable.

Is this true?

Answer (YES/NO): YES